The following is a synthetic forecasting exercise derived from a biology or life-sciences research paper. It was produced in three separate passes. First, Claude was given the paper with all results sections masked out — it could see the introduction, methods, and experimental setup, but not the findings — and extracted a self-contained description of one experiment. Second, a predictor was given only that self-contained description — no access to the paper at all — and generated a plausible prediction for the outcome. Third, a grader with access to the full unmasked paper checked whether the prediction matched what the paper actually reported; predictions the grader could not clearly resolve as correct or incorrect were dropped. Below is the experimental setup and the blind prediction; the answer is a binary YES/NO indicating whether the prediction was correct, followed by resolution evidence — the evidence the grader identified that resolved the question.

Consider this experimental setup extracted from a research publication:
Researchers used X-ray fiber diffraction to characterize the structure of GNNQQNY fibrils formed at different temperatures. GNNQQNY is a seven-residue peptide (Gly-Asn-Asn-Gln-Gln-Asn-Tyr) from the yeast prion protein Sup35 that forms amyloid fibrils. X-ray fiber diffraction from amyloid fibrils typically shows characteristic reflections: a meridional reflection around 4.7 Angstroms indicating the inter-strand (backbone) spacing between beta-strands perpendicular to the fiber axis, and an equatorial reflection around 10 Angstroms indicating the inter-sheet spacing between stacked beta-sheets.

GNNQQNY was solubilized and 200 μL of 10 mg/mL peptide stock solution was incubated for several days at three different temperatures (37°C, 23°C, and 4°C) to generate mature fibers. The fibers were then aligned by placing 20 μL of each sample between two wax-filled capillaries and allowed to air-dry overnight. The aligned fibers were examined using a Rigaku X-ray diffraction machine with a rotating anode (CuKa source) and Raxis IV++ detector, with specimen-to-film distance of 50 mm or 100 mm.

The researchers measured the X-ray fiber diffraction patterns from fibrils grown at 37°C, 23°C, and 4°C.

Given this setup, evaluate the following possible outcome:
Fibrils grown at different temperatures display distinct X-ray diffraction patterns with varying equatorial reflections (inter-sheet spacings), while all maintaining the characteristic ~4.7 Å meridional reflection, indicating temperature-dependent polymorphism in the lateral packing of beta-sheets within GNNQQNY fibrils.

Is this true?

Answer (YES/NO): NO